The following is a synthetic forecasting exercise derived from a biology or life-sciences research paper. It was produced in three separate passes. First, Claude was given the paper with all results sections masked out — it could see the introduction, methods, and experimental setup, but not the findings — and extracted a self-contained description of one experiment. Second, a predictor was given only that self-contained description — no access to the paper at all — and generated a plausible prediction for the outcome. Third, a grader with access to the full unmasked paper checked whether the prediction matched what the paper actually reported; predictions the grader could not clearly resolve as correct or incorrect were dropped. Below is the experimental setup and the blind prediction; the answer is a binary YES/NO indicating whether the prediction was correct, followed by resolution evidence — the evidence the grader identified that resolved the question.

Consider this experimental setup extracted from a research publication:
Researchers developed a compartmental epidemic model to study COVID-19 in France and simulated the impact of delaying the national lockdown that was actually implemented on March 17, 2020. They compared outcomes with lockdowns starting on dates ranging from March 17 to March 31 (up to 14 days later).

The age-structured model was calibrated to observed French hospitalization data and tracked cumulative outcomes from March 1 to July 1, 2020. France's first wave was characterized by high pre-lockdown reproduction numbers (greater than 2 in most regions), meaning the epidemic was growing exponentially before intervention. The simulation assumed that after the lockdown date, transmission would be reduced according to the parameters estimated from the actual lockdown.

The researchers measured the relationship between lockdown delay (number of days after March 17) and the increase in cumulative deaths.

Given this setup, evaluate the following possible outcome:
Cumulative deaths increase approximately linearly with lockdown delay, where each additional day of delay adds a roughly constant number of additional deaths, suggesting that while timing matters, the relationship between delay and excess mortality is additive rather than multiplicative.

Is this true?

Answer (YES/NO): NO